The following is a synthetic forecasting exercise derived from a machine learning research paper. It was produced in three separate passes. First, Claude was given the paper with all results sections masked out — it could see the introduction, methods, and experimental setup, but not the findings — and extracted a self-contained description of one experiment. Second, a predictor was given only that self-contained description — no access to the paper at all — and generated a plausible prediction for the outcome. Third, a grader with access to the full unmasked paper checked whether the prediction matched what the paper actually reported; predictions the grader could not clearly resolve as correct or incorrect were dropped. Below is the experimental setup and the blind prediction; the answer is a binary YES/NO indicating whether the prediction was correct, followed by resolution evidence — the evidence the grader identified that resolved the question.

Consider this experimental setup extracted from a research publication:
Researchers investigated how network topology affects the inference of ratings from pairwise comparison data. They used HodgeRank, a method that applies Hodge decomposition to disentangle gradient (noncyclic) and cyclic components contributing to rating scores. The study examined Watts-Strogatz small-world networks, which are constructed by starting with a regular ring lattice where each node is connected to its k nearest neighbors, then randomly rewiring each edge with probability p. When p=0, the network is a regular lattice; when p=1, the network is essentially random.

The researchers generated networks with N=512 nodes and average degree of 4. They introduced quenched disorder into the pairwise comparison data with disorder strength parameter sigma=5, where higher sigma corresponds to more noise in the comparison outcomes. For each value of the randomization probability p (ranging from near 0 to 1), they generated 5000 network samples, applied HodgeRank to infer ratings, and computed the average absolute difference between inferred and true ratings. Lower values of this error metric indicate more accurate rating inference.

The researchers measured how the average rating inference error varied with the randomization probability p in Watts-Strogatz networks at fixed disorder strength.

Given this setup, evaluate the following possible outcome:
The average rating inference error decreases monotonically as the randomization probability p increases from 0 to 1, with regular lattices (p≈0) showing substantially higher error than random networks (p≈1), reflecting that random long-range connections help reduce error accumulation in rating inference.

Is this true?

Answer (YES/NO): YES